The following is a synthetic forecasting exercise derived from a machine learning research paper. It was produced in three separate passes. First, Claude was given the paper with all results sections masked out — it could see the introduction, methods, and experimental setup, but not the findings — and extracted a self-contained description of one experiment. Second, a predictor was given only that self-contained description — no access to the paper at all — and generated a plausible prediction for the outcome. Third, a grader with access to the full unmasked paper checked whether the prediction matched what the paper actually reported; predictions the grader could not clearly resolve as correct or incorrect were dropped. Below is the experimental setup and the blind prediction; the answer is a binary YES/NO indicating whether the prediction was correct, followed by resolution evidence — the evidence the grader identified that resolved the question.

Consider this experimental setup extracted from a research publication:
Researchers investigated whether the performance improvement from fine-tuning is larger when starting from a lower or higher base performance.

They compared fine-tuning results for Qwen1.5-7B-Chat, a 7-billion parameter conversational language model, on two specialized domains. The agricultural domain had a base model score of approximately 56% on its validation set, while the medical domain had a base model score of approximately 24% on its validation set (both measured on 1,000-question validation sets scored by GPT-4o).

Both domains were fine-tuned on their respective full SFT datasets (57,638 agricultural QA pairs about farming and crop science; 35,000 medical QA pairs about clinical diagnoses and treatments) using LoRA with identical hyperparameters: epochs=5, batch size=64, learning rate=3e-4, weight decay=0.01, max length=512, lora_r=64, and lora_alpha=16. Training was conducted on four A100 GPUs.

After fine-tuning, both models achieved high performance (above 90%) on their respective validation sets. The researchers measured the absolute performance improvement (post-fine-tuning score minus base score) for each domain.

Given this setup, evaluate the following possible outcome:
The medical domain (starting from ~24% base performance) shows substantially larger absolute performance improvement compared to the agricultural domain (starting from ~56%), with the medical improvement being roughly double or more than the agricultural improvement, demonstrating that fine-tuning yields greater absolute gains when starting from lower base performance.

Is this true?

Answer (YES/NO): NO